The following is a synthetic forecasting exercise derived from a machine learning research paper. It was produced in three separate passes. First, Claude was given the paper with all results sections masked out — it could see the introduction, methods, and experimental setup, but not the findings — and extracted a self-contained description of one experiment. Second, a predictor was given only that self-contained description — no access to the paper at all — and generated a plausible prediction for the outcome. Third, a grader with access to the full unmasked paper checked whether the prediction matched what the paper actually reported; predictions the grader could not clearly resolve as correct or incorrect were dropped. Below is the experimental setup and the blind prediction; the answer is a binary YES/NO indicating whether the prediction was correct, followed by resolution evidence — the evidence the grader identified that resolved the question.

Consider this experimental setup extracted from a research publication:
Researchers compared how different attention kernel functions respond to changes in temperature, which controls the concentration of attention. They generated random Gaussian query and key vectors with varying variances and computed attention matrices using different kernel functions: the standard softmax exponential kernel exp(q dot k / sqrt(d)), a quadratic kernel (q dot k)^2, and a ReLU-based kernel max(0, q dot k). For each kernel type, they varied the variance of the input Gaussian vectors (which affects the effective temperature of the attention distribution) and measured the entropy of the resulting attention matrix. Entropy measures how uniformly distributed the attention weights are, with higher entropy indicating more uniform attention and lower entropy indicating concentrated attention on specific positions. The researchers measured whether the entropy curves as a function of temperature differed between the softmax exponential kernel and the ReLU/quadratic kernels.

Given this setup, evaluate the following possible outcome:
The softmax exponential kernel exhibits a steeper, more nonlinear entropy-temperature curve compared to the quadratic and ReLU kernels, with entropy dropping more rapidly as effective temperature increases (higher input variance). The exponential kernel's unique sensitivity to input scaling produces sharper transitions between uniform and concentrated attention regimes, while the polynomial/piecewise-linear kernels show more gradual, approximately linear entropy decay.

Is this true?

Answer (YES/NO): NO